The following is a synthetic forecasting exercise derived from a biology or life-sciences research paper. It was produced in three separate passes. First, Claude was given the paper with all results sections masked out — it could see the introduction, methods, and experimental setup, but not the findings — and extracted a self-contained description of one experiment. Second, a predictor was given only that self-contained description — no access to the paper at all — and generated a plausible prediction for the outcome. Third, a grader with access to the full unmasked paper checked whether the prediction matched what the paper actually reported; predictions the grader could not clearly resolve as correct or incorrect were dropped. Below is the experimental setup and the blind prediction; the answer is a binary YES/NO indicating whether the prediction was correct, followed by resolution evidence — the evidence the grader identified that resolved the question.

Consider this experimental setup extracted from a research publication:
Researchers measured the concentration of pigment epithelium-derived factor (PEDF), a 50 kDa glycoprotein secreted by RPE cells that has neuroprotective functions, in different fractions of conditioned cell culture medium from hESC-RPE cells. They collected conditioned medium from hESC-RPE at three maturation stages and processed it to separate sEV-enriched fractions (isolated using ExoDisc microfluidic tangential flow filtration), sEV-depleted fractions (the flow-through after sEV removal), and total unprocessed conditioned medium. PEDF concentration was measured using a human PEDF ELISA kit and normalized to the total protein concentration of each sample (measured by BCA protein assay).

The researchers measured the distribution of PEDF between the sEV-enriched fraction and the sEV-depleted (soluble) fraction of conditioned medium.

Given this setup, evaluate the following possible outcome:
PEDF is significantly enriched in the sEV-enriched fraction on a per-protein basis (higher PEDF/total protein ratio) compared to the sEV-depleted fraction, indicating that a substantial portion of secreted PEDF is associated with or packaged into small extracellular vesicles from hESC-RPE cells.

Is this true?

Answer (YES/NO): NO